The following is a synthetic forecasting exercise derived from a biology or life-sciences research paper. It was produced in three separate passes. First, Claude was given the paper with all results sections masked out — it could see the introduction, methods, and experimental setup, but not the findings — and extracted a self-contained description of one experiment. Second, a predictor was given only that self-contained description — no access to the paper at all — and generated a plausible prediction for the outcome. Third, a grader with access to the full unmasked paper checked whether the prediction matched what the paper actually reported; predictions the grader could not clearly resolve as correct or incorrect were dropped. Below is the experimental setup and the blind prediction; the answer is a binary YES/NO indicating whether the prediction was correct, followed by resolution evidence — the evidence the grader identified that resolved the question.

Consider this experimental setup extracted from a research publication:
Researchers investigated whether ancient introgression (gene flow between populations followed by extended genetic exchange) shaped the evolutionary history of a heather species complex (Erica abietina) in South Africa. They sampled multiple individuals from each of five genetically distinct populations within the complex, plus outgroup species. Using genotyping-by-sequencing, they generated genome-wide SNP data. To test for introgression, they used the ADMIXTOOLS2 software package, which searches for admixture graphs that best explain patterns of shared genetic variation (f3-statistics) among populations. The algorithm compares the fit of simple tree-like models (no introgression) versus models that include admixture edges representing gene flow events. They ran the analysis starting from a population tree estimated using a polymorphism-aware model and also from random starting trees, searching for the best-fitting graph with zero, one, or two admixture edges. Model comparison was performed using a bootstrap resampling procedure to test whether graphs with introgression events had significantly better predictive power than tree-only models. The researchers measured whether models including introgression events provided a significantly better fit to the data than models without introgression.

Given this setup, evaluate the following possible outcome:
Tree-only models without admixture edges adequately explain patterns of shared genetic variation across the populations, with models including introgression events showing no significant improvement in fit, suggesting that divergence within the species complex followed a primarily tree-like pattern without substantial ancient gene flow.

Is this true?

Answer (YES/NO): NO